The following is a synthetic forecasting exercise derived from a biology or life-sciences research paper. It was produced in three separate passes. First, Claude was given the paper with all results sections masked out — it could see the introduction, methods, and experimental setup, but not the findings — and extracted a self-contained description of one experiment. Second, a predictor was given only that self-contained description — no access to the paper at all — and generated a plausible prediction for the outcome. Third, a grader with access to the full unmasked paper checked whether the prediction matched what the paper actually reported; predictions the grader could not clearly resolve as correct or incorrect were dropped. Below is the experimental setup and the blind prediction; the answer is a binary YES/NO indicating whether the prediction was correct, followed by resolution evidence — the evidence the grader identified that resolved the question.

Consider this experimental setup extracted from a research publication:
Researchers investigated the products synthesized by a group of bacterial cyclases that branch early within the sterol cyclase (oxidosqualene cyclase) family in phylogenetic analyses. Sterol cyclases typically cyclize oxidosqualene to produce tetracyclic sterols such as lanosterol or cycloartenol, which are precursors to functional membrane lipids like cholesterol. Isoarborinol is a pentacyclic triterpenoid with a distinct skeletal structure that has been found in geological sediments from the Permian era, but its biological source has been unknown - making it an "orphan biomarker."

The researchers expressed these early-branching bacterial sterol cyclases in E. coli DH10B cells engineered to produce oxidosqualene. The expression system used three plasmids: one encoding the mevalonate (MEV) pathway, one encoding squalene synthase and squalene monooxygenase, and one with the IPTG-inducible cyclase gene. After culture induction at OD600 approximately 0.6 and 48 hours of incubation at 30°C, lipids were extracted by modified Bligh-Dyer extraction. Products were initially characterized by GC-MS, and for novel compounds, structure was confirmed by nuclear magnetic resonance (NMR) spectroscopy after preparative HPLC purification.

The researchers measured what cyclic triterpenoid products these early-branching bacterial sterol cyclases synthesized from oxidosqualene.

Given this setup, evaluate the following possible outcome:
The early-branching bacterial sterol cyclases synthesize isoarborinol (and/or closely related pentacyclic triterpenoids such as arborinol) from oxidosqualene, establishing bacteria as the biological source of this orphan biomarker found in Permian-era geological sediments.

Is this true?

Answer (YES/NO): YES